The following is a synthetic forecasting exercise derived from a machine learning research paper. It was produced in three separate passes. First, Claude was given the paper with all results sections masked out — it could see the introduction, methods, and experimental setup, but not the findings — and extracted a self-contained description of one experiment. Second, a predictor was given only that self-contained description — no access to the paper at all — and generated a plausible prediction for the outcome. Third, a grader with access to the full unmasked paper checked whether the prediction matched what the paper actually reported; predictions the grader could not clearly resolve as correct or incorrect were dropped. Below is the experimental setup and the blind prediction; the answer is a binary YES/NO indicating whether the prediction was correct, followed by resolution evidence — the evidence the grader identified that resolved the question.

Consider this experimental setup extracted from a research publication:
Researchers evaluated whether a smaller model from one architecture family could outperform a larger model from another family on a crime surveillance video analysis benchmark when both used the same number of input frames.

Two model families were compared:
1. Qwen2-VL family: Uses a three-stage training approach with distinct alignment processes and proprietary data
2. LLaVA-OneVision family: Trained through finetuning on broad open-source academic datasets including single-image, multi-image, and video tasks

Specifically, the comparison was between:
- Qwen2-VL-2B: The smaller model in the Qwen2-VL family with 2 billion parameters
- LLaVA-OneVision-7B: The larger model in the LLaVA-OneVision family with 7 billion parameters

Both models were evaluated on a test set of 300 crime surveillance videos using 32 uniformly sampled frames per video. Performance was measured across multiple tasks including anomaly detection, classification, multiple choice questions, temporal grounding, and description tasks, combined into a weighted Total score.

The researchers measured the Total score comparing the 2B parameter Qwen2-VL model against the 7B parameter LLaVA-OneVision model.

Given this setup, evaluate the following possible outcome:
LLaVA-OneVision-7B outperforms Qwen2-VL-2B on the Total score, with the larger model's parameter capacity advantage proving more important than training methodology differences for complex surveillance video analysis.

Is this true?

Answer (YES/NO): NO